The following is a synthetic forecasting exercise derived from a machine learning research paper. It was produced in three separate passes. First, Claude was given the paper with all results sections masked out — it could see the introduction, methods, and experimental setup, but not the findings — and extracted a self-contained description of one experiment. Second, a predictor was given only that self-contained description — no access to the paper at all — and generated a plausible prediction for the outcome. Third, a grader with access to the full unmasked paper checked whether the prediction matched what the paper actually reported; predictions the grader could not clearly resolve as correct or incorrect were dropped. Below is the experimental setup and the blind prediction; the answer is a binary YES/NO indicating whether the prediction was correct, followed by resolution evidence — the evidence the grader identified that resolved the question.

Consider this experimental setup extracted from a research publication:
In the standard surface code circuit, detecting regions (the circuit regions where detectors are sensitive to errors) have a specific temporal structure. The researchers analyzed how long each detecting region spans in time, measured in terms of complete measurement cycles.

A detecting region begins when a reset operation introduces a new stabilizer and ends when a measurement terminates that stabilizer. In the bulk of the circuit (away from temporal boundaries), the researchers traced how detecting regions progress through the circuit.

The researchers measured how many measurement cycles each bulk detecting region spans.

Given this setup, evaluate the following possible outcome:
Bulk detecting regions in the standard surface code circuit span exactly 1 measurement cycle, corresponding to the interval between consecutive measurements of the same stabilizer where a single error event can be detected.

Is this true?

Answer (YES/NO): NO